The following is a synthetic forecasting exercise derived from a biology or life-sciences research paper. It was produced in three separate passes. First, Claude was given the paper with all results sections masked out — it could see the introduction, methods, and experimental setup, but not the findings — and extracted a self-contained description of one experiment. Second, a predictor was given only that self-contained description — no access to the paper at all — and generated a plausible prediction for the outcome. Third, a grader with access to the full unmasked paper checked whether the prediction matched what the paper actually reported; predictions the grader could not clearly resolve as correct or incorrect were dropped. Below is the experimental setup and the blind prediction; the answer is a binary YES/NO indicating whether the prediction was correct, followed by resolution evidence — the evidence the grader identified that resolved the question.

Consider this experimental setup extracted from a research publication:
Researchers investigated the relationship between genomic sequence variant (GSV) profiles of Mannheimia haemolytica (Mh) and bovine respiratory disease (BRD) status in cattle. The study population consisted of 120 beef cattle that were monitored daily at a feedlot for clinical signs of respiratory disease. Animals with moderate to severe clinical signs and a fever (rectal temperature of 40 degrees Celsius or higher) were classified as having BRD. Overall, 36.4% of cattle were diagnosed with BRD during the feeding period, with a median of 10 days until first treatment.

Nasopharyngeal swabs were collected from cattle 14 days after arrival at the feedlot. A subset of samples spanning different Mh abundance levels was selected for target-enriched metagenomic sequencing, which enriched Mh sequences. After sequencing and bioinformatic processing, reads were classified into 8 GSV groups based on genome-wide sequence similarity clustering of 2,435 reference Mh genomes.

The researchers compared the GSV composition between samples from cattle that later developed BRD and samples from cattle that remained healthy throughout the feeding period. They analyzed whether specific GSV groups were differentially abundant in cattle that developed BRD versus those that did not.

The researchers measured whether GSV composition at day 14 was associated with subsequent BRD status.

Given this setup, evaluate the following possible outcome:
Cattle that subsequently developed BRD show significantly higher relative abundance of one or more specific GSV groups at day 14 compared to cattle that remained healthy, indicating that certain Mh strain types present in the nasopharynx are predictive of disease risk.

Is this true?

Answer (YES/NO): NO